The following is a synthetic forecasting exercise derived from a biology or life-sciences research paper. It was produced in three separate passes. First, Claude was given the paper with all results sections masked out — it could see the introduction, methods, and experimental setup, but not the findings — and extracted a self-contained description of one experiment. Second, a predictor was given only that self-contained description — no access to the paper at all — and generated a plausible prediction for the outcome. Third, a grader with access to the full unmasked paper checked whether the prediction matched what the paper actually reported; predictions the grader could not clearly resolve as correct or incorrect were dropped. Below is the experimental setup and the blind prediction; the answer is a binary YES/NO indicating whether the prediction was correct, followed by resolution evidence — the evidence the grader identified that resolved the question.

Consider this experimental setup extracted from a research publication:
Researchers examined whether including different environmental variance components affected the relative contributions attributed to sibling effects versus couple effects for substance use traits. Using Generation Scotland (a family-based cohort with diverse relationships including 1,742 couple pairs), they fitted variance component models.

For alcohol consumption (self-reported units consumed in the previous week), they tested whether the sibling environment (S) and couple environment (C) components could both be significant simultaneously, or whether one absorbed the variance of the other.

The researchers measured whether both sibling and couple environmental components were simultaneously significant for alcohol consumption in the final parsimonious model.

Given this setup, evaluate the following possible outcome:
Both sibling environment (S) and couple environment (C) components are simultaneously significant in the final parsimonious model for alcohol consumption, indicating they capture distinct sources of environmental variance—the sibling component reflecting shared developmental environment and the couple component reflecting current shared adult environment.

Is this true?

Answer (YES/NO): NO